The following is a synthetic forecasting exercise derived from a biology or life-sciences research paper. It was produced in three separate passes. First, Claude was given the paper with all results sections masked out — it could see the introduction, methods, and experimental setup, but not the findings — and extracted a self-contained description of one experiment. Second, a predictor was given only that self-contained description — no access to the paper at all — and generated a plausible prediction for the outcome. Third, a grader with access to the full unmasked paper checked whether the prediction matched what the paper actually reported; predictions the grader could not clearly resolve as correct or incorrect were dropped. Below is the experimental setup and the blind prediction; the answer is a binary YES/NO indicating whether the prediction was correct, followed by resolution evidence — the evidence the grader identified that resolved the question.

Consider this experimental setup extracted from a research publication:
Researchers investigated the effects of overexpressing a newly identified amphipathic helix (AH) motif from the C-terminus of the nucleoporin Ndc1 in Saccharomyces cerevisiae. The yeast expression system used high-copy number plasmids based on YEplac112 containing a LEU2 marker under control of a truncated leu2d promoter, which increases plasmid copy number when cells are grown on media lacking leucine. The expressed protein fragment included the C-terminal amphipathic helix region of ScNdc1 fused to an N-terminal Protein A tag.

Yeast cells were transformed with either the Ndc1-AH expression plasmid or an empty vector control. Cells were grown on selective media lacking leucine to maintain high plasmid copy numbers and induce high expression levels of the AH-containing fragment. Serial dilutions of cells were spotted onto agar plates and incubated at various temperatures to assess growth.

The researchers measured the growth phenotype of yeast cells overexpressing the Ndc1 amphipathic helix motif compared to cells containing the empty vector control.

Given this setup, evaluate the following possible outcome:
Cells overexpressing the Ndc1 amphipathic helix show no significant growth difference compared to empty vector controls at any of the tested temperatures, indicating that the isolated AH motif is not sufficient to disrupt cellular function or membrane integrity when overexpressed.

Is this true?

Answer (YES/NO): NO